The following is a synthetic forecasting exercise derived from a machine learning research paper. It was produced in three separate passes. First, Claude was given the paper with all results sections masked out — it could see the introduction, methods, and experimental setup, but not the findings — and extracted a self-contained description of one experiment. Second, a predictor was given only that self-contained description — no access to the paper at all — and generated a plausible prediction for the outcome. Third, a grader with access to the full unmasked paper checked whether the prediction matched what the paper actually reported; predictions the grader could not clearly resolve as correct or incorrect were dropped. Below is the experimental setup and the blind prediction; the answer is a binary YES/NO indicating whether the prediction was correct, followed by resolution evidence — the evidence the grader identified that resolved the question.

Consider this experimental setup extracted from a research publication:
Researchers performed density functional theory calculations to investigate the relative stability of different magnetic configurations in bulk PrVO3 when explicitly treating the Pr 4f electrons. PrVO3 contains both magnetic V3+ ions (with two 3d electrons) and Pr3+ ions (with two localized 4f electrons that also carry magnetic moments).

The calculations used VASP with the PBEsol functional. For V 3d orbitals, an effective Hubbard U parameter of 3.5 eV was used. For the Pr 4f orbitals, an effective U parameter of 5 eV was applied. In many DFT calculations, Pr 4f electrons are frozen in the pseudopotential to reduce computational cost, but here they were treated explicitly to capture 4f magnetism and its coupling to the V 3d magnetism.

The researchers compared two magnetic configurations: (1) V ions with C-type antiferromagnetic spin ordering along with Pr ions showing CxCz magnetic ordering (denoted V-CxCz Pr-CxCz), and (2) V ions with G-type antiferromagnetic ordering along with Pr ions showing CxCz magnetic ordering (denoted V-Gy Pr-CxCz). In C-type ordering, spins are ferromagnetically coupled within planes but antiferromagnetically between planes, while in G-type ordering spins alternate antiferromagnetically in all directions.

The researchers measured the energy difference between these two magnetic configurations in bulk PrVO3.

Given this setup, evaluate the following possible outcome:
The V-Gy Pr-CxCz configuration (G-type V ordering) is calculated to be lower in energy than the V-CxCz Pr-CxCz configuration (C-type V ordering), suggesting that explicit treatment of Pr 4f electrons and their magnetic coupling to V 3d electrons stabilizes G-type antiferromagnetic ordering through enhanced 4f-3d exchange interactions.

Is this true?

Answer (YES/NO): NO